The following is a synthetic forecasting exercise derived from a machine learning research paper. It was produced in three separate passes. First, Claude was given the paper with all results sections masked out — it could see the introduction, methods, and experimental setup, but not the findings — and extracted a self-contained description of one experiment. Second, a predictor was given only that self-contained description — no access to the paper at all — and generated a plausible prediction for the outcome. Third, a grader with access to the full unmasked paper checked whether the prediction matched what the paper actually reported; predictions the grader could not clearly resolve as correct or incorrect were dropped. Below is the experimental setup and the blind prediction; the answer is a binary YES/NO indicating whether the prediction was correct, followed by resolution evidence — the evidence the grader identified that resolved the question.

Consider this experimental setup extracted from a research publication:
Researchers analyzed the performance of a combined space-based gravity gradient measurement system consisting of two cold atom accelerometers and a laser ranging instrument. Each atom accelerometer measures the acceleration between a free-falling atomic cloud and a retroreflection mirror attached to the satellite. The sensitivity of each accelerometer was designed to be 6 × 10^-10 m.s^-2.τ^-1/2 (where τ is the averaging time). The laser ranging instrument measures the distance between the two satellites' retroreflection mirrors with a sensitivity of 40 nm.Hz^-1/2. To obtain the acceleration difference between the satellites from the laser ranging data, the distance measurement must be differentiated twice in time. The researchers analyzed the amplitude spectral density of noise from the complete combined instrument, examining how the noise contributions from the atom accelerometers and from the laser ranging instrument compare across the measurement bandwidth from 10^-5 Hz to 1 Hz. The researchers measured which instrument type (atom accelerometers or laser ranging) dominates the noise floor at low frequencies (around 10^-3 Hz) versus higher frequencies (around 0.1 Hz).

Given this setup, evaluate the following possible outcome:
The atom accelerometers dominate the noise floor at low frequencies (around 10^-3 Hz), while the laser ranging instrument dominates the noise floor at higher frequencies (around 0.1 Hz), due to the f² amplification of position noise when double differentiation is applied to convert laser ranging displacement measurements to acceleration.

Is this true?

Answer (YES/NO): YES